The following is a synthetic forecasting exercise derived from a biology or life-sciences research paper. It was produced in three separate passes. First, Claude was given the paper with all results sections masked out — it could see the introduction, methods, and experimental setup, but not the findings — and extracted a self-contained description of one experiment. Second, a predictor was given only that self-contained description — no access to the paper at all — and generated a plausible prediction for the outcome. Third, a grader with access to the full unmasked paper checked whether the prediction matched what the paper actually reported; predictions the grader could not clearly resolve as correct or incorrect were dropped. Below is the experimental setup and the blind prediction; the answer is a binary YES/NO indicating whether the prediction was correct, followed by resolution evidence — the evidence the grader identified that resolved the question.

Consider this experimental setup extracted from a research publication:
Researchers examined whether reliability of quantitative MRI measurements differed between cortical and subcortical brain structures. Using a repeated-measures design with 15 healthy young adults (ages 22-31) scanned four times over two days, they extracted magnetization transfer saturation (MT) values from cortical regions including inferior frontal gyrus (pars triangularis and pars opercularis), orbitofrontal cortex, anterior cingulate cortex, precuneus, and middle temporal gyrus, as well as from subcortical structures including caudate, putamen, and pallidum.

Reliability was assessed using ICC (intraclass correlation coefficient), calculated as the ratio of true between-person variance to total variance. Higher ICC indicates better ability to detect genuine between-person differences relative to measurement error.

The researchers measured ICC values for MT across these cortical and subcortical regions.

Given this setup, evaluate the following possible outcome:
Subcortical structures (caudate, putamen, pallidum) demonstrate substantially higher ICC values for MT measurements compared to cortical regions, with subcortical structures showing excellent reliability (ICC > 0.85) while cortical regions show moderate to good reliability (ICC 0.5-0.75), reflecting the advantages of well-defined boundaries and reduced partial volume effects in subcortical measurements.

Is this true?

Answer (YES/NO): NO